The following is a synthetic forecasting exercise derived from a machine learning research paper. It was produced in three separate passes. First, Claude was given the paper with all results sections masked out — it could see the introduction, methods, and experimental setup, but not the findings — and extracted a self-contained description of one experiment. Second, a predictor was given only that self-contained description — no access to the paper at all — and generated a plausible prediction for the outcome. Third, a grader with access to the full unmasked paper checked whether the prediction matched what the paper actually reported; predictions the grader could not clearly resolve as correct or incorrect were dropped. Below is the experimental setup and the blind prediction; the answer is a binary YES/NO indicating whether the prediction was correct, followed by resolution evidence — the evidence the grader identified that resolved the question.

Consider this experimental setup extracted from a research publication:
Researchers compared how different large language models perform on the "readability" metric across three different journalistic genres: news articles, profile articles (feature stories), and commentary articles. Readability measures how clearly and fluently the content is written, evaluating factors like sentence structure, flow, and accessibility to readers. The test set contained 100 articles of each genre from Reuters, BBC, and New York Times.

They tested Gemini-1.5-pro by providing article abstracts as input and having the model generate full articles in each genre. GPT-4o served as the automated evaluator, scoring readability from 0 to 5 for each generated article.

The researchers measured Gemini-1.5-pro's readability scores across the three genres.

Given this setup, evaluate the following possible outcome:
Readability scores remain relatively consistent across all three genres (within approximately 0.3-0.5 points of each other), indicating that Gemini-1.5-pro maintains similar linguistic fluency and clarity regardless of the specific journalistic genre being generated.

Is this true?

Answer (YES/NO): YES